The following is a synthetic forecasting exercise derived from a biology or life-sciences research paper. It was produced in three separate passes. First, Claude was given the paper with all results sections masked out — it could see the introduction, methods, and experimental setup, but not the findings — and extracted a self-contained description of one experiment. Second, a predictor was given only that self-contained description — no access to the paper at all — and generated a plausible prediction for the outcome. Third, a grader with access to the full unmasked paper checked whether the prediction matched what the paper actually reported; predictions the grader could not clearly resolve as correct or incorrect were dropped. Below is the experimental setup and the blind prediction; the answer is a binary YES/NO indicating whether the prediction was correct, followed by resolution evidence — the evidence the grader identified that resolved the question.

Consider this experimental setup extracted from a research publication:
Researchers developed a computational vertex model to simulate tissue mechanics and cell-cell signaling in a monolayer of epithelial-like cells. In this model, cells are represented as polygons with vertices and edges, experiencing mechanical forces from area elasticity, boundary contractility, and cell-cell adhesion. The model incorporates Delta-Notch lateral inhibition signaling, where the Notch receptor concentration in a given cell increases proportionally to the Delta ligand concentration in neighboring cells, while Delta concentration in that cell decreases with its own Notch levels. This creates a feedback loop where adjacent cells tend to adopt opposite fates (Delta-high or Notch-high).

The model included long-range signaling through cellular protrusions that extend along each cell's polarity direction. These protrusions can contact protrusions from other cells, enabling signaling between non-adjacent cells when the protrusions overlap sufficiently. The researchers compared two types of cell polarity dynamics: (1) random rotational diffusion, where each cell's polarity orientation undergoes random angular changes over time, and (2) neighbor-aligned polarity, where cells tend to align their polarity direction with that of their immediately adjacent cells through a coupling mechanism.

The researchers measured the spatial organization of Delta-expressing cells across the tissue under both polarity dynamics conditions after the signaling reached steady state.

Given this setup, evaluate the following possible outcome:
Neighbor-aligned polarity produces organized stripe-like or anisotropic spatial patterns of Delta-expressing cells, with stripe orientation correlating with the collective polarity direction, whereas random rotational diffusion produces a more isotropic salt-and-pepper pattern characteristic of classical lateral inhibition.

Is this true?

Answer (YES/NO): NO